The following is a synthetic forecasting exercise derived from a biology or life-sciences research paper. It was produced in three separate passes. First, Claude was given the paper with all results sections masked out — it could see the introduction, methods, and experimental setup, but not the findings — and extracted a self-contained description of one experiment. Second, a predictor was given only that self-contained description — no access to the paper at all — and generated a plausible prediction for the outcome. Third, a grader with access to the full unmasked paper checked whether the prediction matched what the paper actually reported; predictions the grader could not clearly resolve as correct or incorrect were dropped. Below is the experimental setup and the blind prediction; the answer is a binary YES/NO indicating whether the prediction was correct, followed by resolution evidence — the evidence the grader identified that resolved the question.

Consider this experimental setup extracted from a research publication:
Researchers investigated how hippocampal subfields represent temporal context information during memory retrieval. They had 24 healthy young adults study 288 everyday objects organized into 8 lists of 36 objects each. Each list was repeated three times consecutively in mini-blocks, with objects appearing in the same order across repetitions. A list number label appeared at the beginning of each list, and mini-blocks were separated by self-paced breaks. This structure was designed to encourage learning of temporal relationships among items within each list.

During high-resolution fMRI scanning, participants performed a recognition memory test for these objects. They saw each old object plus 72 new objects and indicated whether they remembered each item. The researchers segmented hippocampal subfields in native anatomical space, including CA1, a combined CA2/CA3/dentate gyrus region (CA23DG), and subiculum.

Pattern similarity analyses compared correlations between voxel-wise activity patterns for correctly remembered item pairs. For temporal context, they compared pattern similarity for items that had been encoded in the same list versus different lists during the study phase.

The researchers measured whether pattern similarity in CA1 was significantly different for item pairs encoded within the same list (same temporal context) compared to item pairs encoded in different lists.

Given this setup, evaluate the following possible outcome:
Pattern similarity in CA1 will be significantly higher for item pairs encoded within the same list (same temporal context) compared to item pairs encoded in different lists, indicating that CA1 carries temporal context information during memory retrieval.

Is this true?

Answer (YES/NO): NO